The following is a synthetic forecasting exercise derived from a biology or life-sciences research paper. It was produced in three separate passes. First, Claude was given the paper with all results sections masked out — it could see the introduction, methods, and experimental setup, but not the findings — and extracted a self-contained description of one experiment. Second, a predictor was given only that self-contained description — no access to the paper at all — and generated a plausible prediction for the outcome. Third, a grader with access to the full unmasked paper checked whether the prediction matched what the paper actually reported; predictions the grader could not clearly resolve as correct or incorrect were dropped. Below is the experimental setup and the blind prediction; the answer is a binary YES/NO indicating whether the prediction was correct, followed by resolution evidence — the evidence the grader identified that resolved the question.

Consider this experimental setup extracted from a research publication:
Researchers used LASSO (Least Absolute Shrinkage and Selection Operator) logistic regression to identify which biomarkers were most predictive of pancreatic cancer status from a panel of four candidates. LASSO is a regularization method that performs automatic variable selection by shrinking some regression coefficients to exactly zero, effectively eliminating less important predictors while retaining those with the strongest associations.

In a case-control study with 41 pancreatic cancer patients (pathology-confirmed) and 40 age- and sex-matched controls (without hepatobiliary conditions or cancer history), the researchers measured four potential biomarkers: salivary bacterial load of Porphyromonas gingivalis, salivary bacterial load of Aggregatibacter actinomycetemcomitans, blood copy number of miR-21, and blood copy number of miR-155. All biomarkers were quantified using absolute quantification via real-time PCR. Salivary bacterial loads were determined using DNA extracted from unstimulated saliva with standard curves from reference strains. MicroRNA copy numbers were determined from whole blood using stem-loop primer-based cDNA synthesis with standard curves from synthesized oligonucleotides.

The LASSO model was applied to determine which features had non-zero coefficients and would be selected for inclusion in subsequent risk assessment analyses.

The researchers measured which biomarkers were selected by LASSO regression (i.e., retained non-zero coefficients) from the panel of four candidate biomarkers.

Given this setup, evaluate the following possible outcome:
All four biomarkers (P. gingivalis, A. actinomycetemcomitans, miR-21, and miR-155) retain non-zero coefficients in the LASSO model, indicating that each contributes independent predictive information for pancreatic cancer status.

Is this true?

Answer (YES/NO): NO